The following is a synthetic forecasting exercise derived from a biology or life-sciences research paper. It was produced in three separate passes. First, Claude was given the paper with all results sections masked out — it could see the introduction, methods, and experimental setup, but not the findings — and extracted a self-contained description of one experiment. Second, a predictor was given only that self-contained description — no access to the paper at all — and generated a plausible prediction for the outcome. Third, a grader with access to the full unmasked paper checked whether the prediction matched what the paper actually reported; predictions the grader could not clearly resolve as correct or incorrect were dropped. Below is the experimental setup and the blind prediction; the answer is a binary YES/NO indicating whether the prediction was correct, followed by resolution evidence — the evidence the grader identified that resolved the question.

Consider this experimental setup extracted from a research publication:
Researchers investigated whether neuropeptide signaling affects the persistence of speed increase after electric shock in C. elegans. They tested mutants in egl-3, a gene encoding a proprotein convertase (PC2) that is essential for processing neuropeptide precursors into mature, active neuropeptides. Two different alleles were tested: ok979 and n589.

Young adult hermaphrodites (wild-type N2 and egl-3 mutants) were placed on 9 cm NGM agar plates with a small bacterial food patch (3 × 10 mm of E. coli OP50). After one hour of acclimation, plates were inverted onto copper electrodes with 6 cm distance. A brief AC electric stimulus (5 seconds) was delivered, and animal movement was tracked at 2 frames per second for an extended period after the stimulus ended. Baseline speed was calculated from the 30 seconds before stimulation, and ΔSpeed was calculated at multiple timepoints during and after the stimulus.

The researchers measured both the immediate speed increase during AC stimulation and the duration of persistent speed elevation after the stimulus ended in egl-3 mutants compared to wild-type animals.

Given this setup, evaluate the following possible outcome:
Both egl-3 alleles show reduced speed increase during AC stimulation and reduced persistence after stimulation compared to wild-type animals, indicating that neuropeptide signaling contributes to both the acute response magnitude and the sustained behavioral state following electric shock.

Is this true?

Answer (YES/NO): NO